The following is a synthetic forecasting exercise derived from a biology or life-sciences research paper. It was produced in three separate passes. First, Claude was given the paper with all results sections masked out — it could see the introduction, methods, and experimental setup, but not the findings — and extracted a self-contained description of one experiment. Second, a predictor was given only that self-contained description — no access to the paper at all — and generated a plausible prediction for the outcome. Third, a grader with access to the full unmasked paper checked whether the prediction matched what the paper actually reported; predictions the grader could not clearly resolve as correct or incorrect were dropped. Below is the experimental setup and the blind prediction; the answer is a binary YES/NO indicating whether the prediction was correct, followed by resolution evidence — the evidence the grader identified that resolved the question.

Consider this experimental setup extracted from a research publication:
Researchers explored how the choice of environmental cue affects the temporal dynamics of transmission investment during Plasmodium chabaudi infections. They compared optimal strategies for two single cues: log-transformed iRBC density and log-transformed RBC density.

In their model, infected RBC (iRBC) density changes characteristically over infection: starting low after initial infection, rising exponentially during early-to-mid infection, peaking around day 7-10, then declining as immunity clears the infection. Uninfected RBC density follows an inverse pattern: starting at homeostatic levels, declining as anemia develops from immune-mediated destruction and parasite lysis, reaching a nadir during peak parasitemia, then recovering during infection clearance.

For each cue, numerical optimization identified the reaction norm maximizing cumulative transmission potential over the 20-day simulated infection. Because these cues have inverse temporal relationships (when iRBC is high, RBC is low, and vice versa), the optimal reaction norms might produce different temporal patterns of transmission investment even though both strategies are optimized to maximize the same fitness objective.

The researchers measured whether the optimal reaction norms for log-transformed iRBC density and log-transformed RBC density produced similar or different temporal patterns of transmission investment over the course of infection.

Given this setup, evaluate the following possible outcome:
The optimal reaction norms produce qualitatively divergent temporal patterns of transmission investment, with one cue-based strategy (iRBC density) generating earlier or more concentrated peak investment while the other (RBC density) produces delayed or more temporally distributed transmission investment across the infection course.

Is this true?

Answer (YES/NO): NO